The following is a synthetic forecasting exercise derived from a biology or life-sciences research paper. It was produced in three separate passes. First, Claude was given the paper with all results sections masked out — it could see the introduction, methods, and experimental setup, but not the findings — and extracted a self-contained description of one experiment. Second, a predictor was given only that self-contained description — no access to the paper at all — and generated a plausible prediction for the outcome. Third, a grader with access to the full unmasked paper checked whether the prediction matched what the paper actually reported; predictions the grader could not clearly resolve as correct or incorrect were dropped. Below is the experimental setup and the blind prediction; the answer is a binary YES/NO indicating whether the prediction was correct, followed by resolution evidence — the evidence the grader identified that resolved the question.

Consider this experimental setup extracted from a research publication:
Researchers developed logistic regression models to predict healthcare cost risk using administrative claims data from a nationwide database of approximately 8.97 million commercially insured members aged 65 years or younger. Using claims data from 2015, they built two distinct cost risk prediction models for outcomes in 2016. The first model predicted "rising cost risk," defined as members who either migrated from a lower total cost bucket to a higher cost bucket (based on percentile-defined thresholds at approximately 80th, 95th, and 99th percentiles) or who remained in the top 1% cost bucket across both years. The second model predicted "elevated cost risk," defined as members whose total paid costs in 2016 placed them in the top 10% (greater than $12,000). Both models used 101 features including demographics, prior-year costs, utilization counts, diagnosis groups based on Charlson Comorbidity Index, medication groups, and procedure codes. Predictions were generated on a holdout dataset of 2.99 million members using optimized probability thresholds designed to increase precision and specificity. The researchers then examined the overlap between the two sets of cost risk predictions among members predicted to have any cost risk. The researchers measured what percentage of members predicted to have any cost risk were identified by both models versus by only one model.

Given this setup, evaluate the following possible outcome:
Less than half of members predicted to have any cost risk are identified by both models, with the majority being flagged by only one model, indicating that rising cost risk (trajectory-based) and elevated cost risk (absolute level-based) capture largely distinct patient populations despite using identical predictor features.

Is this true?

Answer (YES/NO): YES